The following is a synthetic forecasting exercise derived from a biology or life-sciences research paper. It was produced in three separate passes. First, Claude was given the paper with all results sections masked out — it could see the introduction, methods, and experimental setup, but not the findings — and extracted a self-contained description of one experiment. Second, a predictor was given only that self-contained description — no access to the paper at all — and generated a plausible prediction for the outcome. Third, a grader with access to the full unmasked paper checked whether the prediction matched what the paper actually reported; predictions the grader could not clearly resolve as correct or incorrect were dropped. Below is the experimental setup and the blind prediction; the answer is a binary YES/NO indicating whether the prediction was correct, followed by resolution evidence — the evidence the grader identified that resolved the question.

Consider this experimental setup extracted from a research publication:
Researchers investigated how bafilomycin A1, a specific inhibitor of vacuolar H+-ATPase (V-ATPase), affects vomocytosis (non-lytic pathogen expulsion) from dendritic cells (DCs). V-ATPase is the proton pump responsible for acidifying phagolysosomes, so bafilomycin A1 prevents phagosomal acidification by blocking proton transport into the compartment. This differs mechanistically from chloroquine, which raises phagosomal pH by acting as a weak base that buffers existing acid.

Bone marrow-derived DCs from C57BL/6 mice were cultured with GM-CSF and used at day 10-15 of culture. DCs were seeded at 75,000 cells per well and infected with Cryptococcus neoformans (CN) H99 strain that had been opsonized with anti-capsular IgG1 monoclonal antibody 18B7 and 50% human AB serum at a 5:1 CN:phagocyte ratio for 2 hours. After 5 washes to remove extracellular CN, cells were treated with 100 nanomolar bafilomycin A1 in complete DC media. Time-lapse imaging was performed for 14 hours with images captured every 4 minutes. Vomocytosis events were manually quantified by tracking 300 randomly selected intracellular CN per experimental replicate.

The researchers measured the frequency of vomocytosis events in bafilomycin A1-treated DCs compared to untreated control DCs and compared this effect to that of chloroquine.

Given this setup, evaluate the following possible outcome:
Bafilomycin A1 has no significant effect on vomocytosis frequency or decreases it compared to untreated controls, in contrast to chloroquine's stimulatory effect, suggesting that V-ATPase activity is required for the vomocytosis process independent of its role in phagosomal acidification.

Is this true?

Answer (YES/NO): NO